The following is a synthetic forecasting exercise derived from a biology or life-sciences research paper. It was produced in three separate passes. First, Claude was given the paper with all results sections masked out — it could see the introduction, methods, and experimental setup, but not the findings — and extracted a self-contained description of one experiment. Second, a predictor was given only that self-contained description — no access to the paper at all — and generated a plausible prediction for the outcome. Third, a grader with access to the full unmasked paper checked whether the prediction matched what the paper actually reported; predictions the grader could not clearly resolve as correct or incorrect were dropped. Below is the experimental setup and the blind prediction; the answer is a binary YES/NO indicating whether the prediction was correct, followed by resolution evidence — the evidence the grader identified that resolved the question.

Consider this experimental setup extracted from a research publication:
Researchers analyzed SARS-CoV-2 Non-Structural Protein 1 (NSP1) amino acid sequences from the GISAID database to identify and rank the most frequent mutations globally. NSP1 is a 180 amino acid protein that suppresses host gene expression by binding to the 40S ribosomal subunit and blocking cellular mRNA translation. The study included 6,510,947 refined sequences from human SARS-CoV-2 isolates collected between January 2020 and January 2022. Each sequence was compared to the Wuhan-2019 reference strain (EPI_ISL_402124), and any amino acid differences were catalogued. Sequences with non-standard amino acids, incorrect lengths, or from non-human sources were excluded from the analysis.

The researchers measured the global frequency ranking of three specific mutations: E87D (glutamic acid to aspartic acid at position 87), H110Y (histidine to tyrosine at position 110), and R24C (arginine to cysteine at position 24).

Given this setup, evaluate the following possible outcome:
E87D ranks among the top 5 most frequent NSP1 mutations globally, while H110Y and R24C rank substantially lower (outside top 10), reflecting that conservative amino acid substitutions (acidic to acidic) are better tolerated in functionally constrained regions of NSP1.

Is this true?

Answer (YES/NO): NO